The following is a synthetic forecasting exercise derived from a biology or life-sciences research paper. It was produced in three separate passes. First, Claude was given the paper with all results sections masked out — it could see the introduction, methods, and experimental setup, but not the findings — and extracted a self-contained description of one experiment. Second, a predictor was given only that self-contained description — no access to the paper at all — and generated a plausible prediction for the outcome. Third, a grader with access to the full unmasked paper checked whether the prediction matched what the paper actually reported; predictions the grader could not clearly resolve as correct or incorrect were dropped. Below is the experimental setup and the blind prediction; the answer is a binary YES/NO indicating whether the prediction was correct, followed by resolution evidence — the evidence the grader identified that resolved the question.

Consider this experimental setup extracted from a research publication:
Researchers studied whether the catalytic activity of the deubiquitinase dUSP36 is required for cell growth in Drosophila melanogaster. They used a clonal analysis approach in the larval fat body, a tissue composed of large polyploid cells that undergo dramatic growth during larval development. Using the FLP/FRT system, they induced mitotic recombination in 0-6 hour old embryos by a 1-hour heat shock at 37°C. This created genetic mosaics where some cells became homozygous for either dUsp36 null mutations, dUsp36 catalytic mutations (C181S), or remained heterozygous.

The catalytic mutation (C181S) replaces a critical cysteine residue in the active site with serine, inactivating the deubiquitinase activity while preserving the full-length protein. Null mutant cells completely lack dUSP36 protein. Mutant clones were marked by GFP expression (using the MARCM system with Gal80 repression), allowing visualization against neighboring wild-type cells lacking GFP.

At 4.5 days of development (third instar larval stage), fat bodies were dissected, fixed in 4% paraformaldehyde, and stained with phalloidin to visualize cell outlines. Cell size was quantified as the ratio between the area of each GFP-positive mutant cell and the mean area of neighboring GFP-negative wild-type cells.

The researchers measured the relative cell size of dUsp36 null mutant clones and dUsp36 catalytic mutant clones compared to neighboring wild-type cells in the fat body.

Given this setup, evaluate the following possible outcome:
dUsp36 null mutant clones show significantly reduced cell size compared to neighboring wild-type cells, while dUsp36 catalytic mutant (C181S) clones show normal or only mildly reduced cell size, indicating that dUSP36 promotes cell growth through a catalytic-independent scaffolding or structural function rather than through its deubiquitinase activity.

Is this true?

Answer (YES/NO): YES